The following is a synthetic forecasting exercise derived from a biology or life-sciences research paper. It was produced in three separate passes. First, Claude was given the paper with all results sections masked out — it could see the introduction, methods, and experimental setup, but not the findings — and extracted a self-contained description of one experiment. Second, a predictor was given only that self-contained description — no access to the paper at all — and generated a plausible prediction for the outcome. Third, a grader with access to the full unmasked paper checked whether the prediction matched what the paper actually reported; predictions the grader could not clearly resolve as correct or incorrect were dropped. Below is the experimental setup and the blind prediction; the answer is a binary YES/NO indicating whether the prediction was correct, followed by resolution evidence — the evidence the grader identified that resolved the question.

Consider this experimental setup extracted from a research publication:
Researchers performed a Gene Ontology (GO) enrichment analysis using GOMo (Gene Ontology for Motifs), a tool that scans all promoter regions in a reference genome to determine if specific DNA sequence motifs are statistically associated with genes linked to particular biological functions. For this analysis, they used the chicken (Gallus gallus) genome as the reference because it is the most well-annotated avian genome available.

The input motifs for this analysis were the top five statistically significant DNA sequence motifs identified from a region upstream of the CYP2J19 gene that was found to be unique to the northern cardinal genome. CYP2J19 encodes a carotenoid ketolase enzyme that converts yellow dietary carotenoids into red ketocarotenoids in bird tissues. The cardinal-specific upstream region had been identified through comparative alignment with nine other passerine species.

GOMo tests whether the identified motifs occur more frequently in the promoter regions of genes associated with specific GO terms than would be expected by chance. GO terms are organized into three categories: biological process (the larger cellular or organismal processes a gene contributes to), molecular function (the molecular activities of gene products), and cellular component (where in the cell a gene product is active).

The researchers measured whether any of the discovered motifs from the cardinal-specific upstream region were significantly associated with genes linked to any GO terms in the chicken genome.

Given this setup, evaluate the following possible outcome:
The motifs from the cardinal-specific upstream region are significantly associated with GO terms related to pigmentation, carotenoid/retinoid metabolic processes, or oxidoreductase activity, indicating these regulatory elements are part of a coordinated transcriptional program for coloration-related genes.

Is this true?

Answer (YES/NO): NO